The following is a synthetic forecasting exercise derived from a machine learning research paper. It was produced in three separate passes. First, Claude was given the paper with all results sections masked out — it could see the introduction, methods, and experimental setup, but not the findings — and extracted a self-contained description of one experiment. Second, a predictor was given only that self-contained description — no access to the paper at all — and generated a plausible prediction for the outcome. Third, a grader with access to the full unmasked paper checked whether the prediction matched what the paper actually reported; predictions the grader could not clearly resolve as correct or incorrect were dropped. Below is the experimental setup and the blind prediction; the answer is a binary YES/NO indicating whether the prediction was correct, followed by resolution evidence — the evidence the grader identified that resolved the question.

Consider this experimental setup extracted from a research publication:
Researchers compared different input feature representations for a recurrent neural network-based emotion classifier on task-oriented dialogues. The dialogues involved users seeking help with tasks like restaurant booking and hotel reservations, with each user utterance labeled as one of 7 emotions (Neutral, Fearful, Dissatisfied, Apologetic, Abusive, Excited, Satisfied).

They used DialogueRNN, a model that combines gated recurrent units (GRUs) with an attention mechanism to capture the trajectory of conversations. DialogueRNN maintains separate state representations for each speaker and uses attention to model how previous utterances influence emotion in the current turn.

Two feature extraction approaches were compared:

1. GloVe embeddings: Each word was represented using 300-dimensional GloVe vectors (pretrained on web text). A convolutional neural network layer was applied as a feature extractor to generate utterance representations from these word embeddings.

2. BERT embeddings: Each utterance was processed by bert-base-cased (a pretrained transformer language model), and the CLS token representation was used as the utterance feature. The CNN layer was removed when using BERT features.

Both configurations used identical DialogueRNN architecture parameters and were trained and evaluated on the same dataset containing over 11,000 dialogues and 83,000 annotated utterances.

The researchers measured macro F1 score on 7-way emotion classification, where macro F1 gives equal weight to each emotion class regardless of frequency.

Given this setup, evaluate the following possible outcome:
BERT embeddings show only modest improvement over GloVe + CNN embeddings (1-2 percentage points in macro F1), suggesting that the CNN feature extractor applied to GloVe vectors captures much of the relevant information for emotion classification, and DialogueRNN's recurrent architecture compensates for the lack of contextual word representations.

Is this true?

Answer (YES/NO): NO